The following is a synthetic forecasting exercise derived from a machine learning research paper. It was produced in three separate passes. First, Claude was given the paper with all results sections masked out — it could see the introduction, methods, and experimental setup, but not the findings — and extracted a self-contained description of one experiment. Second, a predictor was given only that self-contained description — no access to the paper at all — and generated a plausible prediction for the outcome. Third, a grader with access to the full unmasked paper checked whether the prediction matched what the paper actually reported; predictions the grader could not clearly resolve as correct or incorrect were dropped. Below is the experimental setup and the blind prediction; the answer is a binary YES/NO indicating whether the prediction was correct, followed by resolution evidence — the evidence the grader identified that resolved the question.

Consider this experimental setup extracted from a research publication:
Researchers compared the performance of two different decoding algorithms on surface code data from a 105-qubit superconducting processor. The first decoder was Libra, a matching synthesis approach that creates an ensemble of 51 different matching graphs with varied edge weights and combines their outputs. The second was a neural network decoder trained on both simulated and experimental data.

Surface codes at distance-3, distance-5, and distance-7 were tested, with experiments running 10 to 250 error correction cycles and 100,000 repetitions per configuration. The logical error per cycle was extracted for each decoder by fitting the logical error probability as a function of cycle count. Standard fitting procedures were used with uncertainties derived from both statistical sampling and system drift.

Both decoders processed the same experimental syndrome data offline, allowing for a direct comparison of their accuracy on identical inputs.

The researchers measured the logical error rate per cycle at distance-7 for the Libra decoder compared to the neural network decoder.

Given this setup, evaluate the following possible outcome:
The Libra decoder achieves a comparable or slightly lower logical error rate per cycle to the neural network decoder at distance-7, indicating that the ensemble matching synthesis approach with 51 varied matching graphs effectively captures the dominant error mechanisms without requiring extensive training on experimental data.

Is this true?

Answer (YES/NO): NO